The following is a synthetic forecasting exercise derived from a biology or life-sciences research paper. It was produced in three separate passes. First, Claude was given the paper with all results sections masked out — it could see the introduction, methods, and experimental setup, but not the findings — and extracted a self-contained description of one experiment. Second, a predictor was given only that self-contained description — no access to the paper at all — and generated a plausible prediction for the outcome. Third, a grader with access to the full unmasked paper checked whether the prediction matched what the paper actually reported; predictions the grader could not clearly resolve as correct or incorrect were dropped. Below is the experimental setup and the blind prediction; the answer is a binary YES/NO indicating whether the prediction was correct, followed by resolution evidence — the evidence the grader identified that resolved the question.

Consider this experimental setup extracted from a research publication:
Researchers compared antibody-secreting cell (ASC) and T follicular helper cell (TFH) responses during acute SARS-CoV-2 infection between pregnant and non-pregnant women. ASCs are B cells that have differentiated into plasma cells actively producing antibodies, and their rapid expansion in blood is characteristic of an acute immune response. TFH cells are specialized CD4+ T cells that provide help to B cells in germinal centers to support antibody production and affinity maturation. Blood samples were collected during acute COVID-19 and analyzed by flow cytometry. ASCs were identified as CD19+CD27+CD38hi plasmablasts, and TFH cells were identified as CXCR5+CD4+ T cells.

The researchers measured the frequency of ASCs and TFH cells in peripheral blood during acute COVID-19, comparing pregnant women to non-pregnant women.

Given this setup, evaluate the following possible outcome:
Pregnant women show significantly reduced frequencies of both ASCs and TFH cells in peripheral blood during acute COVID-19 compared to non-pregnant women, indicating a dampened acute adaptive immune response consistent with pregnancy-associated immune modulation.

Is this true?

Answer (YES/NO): NO